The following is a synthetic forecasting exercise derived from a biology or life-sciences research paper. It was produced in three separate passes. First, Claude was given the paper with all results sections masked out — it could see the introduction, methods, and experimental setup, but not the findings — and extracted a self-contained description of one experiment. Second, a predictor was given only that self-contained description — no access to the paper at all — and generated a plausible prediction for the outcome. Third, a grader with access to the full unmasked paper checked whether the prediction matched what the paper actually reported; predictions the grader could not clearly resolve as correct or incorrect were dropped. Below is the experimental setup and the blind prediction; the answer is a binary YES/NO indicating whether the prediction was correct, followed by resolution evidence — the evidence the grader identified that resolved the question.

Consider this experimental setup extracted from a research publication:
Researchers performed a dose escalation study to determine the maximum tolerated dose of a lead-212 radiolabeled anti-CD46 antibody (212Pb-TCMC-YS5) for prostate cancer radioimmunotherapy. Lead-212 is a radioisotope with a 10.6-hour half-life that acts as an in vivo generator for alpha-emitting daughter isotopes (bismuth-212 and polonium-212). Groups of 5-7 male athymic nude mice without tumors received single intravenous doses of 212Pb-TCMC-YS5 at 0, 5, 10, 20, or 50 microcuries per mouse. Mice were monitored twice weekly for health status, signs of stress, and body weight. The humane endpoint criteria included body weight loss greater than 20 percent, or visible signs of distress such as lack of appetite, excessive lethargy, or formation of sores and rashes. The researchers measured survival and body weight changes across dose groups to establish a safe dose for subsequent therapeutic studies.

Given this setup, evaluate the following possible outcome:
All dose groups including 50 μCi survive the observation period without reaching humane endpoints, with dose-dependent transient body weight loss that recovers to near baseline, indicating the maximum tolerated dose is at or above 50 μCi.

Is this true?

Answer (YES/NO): NO